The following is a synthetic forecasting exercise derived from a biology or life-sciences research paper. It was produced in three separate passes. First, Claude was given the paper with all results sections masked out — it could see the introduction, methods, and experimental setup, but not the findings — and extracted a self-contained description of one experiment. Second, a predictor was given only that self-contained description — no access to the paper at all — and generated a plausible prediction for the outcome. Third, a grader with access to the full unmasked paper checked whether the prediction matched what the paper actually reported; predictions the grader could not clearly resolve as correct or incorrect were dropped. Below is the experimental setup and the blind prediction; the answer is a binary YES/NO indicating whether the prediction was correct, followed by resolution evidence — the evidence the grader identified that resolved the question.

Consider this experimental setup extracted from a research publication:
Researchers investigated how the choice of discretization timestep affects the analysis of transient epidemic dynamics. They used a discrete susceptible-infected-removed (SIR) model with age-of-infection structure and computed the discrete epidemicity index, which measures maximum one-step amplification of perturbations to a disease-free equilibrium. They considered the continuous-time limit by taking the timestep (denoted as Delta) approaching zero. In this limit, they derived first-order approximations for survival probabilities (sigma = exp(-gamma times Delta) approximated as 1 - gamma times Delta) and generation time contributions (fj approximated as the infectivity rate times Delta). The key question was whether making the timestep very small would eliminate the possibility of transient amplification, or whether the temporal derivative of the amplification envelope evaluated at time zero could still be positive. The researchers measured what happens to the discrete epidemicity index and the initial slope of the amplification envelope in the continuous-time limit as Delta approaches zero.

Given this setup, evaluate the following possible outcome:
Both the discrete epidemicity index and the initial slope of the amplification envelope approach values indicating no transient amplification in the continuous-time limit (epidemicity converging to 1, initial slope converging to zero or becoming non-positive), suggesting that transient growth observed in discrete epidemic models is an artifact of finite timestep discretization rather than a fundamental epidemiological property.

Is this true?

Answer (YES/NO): NO